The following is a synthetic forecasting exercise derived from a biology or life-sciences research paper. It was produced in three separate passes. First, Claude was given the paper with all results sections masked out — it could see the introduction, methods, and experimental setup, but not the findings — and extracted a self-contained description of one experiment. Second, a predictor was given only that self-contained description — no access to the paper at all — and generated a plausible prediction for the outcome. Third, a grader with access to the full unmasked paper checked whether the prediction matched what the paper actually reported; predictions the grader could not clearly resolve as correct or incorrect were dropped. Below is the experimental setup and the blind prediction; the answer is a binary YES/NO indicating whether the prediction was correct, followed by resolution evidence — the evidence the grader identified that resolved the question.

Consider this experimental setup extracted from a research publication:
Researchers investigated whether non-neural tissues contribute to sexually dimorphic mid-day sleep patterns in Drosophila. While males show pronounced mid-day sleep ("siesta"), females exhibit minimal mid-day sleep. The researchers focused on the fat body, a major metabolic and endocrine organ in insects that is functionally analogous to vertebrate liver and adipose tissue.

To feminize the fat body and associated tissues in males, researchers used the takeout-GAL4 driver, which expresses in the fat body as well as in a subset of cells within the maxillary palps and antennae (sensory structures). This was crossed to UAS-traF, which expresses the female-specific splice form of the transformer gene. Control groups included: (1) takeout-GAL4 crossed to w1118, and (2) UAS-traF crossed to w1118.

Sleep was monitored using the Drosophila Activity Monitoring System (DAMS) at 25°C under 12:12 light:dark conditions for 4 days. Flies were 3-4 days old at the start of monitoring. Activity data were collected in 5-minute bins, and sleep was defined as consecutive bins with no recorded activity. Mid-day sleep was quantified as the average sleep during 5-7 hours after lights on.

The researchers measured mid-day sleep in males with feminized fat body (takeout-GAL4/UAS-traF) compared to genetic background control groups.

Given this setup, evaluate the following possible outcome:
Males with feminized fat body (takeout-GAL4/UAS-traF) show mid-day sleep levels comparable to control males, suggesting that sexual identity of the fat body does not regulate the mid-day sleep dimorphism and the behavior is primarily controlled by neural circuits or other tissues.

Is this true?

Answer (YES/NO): NO